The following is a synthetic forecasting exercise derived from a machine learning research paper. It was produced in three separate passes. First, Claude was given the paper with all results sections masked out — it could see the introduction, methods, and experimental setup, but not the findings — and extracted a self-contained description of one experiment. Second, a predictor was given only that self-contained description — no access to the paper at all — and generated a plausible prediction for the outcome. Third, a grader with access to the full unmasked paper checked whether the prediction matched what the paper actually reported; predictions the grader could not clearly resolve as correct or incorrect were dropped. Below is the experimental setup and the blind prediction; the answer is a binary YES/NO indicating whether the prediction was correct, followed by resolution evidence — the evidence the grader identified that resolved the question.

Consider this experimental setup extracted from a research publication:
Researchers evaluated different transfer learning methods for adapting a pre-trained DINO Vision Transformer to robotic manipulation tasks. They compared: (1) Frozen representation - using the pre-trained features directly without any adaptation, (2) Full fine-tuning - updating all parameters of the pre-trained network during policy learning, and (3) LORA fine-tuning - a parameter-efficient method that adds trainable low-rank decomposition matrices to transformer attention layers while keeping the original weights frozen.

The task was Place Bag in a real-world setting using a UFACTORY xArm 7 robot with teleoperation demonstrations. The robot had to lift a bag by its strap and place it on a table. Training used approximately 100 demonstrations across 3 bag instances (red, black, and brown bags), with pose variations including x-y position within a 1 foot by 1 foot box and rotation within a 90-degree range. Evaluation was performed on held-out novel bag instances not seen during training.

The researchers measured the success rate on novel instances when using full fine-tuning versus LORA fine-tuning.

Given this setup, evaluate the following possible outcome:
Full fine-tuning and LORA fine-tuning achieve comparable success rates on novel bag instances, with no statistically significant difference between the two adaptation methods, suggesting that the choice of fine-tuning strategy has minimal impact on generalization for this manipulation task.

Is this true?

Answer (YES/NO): NO